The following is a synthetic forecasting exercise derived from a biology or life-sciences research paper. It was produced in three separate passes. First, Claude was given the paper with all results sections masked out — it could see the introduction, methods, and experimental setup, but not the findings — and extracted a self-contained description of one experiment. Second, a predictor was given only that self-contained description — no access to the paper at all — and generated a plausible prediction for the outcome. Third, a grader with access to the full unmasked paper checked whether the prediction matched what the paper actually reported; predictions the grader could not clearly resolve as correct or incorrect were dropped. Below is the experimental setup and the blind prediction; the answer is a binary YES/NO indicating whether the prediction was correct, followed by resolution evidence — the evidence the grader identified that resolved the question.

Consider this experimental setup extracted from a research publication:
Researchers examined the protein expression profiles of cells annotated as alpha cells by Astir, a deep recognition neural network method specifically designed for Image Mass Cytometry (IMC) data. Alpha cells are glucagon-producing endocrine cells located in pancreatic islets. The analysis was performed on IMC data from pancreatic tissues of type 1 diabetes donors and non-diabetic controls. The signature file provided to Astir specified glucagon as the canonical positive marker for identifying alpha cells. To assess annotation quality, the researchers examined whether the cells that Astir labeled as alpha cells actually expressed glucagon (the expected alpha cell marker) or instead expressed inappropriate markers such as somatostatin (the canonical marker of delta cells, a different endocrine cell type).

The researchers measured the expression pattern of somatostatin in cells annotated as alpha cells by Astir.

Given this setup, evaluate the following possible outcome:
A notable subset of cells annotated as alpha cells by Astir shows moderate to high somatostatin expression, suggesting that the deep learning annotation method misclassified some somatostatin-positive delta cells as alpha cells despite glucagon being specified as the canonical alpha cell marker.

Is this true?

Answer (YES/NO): YES